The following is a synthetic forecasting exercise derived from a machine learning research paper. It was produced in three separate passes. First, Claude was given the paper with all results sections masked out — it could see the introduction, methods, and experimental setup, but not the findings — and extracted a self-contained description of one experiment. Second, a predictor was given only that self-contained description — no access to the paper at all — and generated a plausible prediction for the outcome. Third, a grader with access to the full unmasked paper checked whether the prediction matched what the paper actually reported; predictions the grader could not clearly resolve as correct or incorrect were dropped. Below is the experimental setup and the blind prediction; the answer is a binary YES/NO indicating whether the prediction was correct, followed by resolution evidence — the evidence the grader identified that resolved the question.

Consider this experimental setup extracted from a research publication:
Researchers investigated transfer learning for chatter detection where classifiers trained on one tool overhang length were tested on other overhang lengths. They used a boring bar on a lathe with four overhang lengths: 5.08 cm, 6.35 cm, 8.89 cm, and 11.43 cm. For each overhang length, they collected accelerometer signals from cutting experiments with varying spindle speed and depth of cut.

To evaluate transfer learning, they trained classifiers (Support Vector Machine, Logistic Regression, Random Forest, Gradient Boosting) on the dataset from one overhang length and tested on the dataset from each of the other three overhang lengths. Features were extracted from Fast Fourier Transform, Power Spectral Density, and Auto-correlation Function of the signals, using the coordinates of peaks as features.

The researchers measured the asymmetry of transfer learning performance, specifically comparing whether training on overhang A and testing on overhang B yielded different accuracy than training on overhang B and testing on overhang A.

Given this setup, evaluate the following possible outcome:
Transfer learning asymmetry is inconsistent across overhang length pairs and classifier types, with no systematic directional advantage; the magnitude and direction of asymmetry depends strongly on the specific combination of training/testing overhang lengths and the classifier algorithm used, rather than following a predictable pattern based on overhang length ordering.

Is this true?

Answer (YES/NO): YES